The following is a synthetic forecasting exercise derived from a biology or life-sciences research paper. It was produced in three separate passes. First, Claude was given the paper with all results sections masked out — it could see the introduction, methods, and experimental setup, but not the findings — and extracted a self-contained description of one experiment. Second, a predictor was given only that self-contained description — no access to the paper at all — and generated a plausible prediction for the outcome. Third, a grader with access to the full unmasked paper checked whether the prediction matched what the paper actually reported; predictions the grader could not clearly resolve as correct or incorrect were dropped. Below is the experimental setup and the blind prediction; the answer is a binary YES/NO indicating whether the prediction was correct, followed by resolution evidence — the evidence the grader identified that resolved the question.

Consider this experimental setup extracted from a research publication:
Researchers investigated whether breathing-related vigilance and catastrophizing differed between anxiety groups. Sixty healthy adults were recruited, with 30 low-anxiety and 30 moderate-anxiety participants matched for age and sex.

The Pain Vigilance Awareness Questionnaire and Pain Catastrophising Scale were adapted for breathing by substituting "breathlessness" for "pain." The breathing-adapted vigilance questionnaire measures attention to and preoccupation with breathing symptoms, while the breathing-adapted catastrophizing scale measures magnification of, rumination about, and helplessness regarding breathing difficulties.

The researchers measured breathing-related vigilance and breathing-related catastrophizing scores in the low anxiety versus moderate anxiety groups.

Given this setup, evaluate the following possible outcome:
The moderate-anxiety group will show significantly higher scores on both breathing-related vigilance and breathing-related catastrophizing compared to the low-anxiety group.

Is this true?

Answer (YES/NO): NO